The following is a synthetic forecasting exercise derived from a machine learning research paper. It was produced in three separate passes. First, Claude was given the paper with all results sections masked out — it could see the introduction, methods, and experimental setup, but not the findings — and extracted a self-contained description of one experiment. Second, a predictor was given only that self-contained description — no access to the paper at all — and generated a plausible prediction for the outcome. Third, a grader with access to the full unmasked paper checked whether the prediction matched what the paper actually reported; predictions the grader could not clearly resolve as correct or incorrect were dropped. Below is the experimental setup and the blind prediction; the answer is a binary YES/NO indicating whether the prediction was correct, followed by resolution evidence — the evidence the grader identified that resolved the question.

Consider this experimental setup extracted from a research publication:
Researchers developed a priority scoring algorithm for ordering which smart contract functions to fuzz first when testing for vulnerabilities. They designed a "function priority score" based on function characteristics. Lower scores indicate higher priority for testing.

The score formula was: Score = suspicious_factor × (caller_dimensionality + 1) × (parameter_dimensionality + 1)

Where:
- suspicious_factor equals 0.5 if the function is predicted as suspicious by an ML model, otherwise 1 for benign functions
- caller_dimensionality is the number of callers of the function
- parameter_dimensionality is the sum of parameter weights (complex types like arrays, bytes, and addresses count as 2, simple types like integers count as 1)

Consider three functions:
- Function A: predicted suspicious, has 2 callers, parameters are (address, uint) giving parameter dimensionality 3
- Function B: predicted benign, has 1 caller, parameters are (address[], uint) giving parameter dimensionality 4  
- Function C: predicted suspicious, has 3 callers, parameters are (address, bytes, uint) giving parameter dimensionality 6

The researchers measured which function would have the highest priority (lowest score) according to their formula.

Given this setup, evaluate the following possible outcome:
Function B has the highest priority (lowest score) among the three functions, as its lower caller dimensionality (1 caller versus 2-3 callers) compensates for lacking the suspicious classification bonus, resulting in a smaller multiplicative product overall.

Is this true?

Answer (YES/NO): NO